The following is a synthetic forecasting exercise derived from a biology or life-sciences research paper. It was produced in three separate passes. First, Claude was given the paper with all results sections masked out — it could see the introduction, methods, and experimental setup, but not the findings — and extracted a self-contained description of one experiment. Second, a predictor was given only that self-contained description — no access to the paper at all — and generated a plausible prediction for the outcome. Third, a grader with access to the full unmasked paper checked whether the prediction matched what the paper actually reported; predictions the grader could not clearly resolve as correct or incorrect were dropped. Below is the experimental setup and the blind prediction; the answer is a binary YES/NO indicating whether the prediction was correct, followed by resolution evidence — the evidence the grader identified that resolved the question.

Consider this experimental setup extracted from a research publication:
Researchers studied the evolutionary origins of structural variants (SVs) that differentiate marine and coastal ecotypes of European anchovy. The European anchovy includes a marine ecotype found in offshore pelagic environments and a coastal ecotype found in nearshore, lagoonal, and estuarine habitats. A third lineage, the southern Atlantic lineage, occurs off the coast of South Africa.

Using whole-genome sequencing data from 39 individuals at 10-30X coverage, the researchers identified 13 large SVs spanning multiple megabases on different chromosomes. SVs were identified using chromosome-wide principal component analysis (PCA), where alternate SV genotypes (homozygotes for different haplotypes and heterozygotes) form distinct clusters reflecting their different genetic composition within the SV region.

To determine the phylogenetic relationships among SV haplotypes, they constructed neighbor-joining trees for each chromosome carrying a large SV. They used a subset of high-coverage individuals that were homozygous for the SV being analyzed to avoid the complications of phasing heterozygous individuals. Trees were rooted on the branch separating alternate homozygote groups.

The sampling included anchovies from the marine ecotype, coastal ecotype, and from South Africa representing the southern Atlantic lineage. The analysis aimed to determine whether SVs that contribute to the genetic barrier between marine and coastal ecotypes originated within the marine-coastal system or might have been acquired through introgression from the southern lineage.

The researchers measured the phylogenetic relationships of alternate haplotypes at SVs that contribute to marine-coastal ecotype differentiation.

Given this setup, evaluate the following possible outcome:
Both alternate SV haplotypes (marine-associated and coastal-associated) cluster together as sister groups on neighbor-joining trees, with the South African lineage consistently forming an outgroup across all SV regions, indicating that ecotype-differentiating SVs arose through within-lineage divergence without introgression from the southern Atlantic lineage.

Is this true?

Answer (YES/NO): NO